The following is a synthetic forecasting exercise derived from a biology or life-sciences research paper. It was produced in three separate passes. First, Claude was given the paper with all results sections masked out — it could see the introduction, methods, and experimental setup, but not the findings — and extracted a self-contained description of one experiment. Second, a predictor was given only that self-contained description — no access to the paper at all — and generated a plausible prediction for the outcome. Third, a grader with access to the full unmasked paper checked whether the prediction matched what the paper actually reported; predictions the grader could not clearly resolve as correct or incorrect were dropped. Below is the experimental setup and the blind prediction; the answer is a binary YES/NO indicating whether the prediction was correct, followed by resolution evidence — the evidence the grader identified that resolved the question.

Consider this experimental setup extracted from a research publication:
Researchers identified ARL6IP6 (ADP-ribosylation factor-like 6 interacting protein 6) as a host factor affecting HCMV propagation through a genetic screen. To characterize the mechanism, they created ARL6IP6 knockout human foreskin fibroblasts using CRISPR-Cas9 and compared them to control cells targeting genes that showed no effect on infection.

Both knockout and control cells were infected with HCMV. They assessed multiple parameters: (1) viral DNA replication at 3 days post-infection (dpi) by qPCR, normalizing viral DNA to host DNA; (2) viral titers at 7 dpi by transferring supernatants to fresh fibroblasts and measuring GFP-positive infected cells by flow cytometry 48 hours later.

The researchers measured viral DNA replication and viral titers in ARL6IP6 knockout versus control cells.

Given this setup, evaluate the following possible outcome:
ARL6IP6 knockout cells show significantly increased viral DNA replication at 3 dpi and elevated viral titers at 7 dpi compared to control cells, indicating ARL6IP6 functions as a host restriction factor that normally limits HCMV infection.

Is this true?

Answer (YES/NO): NO